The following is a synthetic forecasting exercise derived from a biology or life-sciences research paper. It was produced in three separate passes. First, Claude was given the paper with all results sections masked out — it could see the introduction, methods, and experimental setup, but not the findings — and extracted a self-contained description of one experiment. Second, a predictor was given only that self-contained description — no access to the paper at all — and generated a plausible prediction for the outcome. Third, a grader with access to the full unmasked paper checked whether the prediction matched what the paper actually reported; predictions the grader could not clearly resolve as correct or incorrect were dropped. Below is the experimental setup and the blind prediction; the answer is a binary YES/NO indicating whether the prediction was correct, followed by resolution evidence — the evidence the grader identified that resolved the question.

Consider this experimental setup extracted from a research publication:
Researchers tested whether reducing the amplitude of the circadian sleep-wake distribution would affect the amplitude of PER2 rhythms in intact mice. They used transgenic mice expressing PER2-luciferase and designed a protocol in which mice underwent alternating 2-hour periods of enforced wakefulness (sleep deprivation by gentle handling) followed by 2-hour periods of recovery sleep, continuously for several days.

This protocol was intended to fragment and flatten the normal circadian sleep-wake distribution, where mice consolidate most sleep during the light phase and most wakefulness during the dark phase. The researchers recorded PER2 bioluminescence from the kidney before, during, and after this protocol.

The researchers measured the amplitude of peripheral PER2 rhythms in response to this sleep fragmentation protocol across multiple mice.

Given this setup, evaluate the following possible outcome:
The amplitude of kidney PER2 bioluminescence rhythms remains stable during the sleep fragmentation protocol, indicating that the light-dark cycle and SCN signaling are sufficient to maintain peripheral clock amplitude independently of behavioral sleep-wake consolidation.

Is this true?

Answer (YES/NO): NO